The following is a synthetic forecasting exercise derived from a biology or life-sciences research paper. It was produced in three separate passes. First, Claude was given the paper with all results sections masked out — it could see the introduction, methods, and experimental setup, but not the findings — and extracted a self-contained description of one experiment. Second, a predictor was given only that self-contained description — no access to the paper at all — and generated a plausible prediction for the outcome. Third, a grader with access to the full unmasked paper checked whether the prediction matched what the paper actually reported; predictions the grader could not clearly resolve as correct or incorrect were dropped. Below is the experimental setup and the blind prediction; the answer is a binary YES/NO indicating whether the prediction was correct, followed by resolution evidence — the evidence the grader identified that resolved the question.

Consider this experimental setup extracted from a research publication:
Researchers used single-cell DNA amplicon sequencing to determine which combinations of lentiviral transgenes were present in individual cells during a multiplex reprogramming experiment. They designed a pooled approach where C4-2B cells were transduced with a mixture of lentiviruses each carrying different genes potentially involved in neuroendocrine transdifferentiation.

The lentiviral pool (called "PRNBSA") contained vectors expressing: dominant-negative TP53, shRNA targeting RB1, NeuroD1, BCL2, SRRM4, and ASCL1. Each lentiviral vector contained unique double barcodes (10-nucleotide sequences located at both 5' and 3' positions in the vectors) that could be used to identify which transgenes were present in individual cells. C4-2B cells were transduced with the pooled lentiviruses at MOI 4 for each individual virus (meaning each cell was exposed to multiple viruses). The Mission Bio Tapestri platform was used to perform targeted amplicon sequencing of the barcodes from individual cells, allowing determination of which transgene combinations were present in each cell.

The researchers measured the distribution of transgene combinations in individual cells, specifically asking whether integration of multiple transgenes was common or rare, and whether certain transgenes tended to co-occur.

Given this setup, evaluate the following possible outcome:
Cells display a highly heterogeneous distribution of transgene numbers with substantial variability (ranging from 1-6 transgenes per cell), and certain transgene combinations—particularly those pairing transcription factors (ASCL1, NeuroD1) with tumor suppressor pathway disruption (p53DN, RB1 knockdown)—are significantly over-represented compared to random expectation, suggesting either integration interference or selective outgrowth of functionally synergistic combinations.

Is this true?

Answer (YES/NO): NO